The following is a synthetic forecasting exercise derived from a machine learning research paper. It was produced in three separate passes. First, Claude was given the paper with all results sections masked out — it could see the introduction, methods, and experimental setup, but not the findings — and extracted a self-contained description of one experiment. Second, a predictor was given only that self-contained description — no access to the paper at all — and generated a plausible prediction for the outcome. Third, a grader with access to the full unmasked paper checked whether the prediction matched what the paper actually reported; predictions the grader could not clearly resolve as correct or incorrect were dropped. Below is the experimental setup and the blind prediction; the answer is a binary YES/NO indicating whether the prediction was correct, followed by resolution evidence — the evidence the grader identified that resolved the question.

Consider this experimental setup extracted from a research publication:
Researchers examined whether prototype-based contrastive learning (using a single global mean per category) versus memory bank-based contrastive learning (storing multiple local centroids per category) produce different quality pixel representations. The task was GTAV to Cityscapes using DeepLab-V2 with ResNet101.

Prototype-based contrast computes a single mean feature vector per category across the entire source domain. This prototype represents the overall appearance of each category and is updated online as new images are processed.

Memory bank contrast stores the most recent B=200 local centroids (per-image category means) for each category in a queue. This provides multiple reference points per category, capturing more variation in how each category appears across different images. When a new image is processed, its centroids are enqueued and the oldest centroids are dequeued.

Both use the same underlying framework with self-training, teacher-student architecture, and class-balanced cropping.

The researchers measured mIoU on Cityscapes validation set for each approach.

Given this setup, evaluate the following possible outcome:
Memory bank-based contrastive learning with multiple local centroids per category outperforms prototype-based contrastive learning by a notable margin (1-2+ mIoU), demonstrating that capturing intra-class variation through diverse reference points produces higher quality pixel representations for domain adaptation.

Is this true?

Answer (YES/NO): NO